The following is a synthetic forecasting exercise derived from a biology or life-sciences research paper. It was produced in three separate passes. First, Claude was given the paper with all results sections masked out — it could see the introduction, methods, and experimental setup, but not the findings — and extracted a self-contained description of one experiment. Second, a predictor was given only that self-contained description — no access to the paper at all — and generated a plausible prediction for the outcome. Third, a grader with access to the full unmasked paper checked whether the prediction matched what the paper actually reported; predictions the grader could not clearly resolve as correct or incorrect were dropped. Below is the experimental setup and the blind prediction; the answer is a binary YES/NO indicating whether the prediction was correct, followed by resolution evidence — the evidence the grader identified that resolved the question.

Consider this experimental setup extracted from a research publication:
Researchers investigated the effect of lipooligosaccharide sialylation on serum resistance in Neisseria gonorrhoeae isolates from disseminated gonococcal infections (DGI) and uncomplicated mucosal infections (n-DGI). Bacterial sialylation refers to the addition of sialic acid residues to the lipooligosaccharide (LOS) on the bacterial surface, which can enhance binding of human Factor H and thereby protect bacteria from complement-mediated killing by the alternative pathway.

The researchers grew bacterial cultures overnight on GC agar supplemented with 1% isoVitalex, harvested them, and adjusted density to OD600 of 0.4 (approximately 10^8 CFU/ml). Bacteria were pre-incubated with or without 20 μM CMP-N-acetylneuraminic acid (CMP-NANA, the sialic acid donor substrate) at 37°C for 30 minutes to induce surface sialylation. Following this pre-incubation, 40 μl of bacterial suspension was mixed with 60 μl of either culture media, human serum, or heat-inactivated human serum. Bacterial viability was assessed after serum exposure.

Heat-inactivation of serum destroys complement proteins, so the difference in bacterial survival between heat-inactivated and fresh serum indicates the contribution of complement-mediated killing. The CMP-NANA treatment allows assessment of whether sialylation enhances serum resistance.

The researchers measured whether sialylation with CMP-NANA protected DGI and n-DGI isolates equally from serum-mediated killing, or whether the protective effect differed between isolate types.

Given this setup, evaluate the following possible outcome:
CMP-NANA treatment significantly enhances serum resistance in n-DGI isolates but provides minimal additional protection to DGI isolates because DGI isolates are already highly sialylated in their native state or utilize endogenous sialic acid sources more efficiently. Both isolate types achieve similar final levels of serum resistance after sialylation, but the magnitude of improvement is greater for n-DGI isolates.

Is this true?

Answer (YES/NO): NO